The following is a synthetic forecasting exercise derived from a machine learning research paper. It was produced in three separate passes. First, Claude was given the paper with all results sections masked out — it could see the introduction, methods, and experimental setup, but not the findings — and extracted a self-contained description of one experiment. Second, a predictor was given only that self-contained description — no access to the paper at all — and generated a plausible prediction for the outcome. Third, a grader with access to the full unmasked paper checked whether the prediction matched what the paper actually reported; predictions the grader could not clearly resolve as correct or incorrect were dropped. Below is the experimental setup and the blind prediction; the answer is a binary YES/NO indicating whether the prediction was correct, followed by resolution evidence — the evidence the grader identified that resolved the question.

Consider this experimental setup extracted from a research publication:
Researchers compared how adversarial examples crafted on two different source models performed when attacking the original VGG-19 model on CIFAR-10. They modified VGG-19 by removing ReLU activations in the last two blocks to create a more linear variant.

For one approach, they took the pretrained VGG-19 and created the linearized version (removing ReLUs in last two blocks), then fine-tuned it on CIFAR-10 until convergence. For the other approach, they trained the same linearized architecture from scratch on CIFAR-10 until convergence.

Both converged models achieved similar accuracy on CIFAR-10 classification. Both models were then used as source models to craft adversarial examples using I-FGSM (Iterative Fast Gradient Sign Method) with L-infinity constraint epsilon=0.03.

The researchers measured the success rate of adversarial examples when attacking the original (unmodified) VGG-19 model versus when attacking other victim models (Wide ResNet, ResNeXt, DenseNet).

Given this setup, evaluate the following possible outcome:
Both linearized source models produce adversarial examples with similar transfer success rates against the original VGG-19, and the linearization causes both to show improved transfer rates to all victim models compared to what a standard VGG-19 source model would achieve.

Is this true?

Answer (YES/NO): NO